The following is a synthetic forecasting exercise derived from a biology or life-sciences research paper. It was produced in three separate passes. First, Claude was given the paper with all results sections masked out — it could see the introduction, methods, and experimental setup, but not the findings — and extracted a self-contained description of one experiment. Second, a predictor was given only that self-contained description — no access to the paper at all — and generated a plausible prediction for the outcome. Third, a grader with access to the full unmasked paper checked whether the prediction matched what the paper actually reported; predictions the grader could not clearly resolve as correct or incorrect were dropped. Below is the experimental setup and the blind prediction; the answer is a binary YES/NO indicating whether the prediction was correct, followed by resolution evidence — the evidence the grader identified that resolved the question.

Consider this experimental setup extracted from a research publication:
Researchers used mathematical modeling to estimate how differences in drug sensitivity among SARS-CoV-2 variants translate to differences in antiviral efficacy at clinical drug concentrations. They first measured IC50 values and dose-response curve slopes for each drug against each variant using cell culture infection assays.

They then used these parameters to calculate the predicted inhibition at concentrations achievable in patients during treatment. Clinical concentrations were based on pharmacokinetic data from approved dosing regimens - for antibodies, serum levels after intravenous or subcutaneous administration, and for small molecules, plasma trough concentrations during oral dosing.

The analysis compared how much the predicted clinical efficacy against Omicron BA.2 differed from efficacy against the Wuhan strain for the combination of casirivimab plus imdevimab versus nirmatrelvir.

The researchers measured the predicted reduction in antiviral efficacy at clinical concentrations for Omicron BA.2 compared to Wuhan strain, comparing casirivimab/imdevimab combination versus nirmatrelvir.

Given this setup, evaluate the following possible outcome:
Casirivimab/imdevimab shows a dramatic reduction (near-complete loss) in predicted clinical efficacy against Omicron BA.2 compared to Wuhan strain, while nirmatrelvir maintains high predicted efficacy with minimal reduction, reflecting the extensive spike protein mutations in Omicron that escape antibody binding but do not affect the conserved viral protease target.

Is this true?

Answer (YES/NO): YES